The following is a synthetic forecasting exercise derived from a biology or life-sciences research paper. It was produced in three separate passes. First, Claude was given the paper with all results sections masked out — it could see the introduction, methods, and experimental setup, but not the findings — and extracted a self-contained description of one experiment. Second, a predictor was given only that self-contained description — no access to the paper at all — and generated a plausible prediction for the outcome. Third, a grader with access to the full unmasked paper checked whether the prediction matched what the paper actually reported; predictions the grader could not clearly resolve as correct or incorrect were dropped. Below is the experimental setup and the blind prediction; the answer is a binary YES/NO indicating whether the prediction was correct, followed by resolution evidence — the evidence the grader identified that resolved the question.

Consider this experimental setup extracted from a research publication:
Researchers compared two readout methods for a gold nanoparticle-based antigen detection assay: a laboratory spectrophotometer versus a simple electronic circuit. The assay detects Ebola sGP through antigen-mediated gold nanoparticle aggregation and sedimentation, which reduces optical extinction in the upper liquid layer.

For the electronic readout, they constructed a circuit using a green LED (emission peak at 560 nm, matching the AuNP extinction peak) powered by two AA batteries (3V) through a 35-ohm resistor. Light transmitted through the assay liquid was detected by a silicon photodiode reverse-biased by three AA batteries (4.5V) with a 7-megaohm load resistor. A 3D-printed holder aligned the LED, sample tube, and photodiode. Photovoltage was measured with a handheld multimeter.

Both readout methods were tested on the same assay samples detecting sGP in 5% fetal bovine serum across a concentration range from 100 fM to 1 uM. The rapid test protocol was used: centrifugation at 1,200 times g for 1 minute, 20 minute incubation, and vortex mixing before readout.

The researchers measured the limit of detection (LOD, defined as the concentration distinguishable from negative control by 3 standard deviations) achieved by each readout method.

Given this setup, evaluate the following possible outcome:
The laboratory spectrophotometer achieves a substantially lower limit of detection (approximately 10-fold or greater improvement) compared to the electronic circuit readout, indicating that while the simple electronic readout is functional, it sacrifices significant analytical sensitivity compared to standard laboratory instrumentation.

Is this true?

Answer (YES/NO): NO